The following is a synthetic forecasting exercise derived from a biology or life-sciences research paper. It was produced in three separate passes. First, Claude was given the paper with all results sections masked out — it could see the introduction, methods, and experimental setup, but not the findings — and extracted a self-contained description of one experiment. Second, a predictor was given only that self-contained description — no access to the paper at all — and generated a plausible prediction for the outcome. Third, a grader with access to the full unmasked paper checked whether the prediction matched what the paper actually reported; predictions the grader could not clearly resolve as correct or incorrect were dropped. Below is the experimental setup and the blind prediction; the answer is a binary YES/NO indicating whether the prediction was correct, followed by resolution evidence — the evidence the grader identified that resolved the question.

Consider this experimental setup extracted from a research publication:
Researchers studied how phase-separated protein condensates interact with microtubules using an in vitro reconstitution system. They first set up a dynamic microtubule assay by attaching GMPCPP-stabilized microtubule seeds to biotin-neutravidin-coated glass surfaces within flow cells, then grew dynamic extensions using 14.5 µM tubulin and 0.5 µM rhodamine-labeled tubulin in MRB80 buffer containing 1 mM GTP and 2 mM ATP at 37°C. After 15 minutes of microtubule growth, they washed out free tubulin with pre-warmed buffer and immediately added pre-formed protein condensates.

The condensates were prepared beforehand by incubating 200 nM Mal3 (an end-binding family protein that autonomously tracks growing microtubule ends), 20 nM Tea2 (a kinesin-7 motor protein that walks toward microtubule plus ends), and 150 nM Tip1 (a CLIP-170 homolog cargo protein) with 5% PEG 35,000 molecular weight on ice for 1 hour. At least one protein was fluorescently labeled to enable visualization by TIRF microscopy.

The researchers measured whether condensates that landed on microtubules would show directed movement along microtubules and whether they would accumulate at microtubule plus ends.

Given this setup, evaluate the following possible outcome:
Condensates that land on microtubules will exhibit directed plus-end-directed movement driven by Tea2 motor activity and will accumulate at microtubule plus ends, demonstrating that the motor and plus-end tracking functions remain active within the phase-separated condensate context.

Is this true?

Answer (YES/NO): YES